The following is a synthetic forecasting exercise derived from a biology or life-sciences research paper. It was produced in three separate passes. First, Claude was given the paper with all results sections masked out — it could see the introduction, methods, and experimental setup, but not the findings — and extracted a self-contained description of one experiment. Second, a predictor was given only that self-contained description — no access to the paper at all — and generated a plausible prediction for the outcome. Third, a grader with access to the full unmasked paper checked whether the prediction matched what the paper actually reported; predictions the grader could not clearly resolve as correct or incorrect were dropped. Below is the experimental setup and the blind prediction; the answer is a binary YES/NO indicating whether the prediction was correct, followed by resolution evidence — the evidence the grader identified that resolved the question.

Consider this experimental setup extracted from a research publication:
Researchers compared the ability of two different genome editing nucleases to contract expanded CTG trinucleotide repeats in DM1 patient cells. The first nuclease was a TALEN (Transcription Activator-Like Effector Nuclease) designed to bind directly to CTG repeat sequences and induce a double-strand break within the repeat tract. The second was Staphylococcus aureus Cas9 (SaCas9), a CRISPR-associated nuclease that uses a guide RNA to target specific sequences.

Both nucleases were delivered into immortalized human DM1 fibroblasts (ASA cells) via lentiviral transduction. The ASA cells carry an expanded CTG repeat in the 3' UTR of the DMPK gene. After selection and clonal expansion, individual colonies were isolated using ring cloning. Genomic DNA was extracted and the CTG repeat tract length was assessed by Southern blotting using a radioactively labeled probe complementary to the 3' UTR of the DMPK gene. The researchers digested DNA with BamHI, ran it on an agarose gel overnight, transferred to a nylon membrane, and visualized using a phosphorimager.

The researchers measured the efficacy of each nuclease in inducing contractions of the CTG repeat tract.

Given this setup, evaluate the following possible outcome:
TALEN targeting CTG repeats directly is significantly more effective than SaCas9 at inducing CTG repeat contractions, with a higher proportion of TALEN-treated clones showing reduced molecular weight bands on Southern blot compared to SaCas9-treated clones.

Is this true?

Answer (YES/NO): YES